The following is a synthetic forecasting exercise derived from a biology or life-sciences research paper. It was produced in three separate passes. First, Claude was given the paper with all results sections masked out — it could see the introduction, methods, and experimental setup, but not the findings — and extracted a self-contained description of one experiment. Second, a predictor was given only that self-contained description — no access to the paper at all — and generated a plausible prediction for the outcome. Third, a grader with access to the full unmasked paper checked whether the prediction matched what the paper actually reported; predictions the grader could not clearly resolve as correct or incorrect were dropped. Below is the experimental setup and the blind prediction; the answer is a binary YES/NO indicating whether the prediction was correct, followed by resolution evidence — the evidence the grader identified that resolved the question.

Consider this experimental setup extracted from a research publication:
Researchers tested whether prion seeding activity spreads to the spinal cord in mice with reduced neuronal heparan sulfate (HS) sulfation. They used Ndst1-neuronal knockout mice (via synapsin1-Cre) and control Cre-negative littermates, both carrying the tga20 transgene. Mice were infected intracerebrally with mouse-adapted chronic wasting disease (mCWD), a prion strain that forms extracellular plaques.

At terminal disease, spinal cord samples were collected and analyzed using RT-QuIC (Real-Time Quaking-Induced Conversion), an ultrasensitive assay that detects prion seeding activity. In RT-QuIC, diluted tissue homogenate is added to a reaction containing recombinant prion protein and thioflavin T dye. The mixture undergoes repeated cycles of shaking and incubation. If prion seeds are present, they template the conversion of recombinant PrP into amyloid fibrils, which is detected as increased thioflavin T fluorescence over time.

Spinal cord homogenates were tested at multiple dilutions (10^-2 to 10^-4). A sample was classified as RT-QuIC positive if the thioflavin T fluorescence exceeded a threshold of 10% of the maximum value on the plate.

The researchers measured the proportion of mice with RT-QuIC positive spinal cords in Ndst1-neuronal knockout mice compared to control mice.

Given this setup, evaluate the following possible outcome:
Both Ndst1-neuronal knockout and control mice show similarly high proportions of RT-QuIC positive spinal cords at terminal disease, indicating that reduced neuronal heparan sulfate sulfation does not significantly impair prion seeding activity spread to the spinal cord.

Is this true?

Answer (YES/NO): YES